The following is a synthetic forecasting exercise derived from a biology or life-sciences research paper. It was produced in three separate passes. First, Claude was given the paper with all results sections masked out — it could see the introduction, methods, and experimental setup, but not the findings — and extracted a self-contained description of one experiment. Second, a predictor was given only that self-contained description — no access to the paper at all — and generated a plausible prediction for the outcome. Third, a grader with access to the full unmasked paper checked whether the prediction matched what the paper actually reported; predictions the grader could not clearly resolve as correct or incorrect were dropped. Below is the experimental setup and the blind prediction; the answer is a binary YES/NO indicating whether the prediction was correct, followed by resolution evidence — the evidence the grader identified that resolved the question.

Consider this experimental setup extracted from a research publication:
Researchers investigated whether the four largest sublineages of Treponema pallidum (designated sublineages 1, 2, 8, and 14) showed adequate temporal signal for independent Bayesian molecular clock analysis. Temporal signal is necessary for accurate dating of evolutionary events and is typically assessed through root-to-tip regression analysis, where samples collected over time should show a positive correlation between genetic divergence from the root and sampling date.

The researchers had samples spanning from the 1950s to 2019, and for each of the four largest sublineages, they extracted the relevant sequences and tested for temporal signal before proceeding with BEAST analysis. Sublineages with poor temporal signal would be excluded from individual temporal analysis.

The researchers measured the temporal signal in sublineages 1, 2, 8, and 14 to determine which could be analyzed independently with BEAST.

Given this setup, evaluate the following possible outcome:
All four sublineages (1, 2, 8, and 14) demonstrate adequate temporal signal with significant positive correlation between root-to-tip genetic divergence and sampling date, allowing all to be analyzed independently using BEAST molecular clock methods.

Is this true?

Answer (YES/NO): NO